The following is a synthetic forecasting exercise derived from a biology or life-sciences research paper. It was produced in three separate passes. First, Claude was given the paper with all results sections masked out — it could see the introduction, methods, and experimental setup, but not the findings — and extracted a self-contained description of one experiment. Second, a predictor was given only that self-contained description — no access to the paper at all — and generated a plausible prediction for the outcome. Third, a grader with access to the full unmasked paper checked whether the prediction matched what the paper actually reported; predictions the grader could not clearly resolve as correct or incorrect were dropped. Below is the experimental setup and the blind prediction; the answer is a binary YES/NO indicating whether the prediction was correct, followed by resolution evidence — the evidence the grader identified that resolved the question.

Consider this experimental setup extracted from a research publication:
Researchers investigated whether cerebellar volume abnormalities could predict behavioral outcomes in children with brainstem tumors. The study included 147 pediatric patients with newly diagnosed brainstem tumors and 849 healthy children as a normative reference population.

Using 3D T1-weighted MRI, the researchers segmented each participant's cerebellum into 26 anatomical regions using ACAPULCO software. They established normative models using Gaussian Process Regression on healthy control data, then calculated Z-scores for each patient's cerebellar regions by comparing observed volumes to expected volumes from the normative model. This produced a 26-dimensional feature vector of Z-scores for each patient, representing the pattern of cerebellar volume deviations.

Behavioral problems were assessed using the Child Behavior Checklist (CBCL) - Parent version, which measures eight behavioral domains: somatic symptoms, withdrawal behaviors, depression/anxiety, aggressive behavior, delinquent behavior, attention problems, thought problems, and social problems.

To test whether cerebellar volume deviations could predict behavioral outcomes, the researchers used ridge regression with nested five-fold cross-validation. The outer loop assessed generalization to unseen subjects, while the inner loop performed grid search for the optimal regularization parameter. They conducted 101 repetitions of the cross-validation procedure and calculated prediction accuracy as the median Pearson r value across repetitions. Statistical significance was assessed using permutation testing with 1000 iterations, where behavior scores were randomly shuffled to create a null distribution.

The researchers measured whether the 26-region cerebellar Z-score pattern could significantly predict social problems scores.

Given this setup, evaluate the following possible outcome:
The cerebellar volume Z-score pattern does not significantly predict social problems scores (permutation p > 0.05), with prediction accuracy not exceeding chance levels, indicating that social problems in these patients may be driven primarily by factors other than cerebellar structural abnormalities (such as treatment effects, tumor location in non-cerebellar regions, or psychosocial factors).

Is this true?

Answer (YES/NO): NO